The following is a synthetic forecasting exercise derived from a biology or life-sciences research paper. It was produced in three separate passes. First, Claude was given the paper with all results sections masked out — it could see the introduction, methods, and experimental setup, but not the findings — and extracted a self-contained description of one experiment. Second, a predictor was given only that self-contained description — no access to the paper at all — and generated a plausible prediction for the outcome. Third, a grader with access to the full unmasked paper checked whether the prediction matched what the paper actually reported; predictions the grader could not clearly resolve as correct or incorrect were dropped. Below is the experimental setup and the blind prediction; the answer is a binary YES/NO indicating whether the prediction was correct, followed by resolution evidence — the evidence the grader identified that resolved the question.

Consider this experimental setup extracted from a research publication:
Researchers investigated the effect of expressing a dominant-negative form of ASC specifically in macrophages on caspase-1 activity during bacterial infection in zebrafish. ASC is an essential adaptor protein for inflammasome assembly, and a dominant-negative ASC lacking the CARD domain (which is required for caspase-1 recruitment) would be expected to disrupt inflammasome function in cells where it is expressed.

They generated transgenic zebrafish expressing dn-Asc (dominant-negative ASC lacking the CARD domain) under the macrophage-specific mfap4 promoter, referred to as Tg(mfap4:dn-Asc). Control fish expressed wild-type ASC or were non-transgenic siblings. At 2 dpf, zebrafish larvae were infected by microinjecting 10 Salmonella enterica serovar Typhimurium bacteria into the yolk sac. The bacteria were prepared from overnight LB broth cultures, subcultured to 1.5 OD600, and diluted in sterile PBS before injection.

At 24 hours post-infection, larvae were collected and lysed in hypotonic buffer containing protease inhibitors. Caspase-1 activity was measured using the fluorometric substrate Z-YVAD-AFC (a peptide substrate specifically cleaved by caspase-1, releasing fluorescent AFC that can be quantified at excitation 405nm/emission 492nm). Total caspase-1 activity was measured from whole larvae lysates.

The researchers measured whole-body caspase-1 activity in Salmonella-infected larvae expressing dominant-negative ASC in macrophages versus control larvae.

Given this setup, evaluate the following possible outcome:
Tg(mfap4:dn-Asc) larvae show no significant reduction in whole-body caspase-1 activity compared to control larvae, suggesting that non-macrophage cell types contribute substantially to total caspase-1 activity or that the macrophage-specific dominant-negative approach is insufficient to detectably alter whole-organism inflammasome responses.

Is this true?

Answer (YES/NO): NO